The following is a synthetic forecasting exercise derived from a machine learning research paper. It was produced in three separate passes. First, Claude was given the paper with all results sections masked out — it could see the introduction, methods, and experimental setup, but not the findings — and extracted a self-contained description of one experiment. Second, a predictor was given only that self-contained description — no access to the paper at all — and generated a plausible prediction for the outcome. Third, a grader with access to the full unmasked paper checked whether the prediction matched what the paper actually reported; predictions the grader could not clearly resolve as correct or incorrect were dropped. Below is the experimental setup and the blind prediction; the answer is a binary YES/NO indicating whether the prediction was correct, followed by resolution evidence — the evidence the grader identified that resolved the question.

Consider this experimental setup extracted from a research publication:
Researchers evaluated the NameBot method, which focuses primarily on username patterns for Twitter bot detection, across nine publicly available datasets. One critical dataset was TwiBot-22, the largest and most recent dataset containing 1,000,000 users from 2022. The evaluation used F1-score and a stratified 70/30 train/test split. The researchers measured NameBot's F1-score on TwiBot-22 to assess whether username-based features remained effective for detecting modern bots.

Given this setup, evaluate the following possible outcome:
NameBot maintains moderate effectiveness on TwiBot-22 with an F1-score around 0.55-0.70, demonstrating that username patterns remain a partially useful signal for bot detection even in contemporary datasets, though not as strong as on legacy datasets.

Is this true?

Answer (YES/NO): NO